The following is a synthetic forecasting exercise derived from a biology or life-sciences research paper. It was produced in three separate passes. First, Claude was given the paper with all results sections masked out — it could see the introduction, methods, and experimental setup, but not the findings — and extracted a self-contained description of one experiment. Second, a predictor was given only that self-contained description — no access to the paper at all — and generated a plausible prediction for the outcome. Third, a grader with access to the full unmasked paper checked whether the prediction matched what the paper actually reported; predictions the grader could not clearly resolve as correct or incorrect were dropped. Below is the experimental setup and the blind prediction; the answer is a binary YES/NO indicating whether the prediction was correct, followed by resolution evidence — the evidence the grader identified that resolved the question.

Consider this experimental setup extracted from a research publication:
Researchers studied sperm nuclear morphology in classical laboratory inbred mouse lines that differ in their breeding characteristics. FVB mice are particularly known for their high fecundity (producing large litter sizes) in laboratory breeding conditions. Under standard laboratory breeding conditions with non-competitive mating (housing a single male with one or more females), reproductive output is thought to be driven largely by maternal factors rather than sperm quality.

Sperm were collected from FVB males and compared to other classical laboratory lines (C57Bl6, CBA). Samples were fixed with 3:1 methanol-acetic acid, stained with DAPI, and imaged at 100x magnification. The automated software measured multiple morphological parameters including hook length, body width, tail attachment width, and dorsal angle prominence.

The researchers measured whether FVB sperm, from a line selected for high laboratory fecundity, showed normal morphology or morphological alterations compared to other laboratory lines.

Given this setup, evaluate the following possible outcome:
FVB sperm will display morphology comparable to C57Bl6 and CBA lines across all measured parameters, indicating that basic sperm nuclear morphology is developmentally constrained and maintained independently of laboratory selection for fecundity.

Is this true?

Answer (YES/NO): NO